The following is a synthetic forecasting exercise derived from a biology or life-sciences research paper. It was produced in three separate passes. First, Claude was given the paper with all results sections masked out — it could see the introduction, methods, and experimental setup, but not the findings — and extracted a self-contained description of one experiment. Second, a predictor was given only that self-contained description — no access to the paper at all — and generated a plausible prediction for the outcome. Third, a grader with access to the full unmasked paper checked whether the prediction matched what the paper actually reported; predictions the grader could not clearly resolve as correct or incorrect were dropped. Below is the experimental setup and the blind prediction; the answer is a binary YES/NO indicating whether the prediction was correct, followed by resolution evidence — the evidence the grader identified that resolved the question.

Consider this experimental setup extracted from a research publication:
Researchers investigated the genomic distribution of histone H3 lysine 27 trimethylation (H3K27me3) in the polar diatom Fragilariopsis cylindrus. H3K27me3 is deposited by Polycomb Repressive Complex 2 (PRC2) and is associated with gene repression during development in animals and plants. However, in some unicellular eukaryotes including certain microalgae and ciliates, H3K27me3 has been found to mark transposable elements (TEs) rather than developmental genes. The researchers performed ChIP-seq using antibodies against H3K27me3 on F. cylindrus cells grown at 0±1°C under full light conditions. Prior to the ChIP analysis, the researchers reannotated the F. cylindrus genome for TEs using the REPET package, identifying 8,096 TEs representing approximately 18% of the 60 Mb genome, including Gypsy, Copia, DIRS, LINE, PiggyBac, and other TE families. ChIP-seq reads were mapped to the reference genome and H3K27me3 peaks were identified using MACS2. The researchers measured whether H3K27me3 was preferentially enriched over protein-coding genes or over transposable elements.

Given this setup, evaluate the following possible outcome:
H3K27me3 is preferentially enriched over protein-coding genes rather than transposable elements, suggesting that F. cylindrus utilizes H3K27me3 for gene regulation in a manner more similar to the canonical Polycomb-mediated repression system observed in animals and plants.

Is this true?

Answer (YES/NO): NO